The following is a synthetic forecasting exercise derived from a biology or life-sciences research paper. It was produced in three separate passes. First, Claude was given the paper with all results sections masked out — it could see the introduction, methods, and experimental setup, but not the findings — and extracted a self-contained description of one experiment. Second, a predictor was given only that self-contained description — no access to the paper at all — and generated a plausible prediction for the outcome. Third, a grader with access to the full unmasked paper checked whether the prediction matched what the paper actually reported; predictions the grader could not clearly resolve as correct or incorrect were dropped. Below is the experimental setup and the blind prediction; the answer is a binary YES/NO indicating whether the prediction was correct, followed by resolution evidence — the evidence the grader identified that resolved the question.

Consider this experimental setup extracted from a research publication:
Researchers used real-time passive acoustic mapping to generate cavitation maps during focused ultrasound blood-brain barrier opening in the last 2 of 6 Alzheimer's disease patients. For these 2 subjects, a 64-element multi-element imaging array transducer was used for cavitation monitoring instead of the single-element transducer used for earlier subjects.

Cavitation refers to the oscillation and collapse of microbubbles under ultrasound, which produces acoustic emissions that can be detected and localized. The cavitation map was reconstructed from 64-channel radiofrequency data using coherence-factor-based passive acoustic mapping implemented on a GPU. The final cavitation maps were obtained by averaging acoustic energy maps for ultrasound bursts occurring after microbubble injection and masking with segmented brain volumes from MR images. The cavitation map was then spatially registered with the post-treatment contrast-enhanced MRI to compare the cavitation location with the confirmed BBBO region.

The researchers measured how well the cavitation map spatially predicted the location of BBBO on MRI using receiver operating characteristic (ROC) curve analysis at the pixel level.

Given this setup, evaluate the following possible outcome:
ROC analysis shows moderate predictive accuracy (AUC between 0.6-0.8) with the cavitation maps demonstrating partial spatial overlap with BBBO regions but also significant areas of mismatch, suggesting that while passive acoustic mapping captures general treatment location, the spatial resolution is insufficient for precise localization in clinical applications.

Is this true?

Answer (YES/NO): NO